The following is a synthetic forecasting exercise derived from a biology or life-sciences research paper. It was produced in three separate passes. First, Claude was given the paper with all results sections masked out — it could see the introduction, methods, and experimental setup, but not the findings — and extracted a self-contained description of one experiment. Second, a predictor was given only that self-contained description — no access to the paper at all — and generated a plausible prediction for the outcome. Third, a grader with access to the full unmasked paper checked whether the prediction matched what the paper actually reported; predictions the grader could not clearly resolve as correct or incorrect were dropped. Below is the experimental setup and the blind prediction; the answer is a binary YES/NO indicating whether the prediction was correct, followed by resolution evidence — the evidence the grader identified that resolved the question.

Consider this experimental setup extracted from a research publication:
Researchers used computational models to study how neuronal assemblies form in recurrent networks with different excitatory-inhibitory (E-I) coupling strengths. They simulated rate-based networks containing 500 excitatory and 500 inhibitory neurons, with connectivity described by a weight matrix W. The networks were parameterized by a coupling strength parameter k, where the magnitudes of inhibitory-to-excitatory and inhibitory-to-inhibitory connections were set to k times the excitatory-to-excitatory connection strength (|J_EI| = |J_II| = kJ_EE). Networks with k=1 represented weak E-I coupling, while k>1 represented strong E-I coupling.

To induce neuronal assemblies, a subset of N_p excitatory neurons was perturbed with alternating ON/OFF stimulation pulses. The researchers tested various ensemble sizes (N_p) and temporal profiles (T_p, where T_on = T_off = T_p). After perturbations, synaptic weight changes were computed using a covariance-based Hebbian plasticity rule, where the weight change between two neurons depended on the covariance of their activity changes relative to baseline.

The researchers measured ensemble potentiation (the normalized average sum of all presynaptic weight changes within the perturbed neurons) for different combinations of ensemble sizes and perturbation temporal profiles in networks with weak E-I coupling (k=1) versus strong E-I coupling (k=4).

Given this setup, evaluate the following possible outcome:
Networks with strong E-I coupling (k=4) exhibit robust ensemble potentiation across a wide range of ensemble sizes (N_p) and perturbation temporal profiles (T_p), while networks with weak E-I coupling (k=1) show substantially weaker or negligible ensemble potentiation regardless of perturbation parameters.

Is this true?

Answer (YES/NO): NO